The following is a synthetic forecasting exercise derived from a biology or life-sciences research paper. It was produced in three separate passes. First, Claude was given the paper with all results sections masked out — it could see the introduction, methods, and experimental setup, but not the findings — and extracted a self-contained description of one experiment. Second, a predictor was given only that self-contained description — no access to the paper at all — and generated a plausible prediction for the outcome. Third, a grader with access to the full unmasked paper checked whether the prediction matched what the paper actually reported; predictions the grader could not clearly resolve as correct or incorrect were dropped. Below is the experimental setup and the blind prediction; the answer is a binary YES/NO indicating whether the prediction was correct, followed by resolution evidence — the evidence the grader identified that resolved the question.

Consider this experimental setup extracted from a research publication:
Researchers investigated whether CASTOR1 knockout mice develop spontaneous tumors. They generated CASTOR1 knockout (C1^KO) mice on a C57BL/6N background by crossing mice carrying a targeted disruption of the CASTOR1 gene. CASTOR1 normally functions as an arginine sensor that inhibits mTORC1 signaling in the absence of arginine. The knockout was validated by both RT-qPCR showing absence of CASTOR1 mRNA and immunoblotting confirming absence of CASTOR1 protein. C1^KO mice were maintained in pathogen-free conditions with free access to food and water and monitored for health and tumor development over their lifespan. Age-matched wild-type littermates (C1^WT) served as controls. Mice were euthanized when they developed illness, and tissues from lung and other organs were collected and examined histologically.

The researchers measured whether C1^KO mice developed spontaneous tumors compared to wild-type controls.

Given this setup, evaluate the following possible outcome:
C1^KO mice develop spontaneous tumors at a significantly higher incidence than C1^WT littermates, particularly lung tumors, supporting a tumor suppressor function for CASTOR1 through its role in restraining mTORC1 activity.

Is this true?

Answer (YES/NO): NO